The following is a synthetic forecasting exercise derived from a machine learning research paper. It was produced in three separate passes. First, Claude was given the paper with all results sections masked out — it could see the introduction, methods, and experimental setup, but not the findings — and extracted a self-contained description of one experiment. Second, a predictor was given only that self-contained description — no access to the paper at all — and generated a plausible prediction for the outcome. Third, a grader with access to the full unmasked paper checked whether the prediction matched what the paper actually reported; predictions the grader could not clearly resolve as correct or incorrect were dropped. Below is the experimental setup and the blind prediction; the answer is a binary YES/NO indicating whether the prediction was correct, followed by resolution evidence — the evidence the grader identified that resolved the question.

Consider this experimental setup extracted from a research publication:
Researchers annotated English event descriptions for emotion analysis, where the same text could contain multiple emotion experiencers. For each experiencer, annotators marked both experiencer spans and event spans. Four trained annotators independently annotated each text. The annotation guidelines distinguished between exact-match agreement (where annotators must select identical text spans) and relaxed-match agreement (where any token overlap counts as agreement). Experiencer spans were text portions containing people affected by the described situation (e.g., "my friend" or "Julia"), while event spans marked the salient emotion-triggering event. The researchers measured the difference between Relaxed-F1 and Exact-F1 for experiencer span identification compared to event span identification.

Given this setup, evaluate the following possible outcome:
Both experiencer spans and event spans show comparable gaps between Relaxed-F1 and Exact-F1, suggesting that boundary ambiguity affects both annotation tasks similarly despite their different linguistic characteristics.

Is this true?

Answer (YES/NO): NO